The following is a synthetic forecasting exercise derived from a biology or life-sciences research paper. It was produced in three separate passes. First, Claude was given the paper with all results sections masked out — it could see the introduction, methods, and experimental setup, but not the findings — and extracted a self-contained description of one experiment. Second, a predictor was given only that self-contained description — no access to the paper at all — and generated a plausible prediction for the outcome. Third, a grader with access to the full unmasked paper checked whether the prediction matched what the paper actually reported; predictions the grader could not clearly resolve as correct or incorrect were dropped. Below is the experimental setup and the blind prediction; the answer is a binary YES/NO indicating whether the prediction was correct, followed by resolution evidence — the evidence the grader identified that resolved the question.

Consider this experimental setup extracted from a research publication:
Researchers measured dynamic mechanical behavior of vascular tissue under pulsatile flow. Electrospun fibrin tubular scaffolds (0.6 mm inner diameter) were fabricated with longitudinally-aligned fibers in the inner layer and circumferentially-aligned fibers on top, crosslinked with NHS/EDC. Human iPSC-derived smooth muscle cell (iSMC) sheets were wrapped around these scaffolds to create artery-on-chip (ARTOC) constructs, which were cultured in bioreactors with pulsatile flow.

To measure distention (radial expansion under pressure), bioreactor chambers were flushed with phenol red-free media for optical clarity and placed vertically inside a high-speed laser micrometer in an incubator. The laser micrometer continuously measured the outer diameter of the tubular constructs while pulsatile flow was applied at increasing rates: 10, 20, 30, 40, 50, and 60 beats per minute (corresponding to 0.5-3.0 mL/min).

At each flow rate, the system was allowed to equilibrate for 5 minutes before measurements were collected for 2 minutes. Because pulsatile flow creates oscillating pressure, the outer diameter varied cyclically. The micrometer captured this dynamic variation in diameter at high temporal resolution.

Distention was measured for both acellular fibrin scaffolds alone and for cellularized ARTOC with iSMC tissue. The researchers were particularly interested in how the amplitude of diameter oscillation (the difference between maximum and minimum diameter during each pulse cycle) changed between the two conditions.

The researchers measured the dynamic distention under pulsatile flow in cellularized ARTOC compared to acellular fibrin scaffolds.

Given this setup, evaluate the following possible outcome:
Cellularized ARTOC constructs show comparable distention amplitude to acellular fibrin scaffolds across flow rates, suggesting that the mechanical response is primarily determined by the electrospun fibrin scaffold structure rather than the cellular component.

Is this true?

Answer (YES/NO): NO